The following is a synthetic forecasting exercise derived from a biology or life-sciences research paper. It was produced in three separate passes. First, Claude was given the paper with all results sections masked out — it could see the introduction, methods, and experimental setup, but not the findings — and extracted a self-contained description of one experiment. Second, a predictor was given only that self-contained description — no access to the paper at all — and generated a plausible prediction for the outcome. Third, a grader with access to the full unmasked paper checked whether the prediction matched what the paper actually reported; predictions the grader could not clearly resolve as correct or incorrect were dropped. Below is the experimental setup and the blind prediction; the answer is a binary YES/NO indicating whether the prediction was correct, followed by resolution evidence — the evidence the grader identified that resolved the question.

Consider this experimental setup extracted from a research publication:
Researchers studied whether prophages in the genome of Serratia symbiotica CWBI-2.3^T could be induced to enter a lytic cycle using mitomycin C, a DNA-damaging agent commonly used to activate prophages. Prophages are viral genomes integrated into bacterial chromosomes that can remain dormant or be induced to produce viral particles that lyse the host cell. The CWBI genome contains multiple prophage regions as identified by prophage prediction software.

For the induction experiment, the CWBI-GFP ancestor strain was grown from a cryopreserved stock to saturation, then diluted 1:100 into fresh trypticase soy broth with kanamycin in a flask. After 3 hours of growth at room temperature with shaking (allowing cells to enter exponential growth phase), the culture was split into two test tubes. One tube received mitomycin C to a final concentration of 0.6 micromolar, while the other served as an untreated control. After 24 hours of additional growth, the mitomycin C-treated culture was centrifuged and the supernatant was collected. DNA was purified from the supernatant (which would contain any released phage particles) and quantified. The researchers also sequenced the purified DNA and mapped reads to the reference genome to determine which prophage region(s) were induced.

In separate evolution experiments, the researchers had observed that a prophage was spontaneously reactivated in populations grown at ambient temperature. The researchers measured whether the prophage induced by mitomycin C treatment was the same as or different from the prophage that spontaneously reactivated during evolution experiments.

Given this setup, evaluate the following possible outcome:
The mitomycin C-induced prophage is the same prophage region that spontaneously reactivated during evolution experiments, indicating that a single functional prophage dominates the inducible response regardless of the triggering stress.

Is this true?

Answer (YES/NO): NO